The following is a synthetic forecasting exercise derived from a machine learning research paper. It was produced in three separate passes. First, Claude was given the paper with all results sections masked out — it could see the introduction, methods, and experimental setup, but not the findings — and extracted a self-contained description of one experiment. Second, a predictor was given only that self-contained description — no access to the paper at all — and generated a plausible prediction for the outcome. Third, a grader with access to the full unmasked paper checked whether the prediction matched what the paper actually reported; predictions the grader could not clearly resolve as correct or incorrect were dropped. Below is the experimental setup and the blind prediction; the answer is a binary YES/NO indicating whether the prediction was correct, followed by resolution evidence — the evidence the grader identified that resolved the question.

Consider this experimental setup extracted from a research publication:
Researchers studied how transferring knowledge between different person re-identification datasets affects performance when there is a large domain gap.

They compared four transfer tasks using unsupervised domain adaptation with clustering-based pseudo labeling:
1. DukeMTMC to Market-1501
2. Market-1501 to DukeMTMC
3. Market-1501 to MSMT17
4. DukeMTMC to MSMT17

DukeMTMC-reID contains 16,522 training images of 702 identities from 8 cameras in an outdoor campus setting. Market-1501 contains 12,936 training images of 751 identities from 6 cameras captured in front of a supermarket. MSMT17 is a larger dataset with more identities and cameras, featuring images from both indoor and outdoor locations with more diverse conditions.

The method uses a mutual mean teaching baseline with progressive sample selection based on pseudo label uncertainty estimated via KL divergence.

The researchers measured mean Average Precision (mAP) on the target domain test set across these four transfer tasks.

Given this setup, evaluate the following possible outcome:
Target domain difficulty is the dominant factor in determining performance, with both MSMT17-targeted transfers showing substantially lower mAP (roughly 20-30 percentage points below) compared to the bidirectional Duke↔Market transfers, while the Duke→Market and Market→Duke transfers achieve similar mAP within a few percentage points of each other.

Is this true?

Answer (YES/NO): NO